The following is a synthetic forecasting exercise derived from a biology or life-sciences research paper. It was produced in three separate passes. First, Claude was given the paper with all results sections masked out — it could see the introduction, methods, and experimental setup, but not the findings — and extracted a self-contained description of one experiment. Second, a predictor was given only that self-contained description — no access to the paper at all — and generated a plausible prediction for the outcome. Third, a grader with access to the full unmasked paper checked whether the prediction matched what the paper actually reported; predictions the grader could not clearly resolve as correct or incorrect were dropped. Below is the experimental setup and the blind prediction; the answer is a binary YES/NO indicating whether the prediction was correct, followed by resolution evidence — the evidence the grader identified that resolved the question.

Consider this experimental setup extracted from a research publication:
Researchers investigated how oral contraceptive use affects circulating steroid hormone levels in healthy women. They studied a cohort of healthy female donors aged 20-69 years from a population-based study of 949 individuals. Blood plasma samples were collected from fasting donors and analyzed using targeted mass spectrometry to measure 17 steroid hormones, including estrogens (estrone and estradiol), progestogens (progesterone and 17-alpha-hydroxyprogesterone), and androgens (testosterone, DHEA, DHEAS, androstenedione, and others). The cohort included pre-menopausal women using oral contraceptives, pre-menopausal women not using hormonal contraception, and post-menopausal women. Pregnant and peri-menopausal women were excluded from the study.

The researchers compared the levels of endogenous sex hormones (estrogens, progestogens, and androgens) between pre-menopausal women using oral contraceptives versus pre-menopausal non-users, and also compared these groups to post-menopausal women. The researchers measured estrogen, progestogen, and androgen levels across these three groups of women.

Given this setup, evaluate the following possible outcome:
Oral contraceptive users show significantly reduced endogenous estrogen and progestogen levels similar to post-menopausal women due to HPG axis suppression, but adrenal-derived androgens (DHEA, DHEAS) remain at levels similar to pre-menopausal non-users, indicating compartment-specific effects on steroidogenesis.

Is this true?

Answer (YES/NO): NO